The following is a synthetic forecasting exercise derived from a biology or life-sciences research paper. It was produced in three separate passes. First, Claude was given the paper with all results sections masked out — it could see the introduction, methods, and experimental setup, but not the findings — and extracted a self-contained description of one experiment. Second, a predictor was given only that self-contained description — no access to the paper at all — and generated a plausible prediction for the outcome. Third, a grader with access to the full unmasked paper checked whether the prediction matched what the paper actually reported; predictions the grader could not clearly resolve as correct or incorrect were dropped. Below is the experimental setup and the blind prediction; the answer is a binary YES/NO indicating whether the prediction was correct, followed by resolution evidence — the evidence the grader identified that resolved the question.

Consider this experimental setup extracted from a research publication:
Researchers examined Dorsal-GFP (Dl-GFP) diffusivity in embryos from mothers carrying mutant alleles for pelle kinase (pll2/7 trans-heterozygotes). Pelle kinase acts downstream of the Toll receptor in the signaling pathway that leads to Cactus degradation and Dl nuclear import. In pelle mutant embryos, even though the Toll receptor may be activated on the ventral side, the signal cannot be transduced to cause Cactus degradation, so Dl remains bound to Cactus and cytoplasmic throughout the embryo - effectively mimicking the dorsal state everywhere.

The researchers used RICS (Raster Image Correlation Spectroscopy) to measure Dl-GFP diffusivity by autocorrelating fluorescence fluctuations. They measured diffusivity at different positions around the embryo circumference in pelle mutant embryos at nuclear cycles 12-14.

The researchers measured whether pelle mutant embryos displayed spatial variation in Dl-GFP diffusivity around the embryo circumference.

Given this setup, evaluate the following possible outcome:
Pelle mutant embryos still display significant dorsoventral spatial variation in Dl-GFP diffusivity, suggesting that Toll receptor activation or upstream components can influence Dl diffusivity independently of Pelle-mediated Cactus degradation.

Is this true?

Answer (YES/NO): NO